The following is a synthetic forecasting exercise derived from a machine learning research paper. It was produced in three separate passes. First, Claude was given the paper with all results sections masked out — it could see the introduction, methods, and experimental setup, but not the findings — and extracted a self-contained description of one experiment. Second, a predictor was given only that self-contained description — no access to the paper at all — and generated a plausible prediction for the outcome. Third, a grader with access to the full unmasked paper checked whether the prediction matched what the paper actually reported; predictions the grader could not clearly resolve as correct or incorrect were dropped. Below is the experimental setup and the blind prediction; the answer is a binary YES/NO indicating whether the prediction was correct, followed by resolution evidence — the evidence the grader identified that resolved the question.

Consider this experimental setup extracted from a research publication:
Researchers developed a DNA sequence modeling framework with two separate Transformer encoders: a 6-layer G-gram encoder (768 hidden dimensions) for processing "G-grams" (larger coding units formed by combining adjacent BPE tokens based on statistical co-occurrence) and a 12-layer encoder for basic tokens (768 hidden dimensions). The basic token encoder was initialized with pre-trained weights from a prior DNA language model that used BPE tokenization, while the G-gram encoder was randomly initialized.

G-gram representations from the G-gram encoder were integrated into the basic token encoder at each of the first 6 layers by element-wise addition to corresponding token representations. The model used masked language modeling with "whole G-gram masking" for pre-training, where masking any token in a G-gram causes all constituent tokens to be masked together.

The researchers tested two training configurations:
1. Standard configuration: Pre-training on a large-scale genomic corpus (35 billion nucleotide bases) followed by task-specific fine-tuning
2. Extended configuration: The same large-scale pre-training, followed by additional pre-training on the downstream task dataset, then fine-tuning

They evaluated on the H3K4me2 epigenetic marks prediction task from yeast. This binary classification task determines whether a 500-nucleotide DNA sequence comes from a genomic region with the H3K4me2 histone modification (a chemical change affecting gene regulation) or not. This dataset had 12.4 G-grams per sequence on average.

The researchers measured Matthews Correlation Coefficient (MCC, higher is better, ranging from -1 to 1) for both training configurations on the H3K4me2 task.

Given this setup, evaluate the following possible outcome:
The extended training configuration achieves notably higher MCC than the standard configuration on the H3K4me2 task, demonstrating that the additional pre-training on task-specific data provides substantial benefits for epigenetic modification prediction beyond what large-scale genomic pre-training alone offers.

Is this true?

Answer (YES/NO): YES